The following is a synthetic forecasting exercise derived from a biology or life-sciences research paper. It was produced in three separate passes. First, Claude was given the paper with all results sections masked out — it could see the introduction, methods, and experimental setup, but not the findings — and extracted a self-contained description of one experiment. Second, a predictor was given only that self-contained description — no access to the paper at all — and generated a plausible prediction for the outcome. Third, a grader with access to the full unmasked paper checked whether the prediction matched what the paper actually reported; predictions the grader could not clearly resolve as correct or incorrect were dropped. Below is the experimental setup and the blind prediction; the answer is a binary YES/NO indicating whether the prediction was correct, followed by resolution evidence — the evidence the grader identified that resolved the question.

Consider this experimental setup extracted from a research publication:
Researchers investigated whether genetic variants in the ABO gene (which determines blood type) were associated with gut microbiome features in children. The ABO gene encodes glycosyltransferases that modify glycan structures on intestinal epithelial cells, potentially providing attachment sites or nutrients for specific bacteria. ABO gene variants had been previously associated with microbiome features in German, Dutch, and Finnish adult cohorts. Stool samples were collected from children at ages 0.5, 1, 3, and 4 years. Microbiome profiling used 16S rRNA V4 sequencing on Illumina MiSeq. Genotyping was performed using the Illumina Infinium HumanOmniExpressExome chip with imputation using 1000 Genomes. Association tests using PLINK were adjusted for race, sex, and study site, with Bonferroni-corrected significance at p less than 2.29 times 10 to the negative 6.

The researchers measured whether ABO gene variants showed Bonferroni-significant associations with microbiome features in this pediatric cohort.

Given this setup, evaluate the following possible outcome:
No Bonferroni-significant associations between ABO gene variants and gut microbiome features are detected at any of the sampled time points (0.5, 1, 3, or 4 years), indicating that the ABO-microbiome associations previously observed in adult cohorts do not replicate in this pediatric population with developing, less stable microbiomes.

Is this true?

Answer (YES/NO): YES